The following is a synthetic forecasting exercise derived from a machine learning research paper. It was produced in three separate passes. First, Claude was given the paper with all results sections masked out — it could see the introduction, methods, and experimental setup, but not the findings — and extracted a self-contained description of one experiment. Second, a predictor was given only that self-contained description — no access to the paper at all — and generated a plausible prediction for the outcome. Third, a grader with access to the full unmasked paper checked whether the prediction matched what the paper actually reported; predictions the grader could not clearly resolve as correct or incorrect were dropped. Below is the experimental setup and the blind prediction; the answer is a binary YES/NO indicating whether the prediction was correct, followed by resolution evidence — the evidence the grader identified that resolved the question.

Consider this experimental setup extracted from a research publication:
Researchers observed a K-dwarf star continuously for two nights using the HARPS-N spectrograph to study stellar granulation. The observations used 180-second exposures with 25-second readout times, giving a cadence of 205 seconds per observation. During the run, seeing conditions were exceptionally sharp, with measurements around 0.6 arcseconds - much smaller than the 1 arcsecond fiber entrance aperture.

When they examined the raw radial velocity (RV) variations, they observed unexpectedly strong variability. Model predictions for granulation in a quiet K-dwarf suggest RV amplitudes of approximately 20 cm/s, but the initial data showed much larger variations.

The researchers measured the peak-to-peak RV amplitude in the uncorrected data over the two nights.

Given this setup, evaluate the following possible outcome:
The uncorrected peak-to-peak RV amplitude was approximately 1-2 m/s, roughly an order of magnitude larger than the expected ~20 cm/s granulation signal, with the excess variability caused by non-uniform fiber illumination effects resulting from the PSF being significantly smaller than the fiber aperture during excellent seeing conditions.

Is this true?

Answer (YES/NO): NO